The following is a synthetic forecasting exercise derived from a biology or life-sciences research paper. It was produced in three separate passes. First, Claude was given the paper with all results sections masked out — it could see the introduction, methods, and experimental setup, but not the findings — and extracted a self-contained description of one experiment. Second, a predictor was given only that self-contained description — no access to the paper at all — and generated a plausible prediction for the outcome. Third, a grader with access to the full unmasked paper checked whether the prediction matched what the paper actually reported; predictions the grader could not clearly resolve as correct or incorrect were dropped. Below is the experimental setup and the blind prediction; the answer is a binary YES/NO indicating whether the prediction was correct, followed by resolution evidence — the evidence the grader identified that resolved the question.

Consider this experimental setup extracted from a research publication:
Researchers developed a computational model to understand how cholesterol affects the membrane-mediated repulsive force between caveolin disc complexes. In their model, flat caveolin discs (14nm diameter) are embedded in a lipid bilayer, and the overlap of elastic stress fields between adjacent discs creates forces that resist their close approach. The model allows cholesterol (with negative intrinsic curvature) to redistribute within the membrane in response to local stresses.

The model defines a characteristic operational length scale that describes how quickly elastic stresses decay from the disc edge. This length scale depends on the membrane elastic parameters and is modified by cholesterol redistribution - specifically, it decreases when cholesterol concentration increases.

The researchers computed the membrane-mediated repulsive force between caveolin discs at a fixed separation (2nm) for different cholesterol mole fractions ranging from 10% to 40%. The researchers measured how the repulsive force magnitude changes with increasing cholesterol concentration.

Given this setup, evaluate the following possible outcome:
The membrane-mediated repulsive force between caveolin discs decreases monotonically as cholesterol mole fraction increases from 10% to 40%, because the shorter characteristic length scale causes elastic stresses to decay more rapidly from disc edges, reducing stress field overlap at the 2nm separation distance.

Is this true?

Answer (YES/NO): YES